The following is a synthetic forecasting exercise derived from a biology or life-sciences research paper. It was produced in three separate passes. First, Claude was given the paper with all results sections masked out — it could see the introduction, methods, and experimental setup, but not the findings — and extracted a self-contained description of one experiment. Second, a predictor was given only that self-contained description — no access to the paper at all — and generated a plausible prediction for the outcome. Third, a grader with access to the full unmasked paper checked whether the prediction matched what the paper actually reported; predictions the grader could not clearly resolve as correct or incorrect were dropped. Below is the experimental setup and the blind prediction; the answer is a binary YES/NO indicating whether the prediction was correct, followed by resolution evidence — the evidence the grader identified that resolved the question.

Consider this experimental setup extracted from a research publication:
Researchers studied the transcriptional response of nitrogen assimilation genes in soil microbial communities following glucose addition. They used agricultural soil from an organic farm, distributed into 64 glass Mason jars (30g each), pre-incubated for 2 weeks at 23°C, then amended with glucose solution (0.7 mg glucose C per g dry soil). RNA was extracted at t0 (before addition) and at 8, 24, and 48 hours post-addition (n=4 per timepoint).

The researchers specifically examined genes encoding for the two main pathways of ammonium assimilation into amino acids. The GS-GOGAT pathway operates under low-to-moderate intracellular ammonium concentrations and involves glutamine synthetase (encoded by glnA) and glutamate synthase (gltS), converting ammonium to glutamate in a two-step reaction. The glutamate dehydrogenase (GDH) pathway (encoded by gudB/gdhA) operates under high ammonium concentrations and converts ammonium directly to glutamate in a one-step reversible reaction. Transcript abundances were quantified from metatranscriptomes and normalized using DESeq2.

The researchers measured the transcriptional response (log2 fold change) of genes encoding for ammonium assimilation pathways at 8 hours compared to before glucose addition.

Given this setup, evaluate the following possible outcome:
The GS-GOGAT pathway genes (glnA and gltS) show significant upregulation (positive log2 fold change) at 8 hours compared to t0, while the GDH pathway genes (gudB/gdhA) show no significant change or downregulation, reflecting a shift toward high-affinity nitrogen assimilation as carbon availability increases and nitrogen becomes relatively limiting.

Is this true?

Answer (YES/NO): NO